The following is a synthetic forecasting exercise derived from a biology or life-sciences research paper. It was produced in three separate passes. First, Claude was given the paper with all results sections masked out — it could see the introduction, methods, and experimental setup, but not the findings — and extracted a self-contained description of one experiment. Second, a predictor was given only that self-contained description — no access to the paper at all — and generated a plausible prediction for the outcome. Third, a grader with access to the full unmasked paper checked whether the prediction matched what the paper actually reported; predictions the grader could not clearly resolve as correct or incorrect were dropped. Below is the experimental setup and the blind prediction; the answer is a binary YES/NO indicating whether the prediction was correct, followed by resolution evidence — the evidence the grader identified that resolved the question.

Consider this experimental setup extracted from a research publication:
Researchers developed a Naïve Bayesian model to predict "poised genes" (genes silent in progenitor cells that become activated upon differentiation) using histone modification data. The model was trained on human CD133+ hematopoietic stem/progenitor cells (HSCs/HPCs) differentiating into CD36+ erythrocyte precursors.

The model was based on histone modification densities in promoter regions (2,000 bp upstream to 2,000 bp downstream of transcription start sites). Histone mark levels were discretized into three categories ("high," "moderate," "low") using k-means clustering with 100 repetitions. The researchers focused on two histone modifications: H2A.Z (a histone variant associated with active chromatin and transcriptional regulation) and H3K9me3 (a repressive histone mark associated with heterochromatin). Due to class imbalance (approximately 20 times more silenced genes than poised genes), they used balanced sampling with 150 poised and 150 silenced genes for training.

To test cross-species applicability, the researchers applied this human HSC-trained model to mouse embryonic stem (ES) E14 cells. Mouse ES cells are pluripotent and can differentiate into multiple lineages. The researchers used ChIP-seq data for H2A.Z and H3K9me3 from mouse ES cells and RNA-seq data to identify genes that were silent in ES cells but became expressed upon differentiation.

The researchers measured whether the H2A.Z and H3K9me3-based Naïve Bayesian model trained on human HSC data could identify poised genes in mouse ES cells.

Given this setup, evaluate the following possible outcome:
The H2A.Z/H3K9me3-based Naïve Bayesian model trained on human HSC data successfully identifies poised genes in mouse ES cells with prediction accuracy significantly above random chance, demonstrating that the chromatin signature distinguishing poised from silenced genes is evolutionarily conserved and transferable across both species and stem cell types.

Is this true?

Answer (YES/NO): YES